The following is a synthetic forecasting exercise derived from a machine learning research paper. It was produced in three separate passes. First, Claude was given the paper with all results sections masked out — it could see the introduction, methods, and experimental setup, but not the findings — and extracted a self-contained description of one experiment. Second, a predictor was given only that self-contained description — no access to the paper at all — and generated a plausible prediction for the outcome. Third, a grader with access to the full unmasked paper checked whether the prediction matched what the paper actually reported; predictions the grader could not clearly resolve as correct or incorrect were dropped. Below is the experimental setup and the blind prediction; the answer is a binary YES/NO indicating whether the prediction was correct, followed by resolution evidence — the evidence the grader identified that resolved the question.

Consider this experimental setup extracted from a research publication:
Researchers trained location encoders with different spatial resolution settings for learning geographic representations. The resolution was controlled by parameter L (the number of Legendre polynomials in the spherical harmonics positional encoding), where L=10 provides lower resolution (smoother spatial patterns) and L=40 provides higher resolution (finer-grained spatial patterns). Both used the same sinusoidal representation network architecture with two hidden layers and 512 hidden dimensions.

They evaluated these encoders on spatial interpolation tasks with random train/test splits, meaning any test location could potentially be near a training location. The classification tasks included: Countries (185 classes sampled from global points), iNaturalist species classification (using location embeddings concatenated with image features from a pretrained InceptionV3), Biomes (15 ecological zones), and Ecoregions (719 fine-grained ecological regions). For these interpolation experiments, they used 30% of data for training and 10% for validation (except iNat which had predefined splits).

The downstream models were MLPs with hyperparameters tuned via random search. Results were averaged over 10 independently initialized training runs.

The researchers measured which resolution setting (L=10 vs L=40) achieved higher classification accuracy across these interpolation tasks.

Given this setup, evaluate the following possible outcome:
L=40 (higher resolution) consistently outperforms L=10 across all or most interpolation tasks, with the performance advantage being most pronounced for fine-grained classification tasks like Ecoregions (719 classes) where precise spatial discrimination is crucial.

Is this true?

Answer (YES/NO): NO